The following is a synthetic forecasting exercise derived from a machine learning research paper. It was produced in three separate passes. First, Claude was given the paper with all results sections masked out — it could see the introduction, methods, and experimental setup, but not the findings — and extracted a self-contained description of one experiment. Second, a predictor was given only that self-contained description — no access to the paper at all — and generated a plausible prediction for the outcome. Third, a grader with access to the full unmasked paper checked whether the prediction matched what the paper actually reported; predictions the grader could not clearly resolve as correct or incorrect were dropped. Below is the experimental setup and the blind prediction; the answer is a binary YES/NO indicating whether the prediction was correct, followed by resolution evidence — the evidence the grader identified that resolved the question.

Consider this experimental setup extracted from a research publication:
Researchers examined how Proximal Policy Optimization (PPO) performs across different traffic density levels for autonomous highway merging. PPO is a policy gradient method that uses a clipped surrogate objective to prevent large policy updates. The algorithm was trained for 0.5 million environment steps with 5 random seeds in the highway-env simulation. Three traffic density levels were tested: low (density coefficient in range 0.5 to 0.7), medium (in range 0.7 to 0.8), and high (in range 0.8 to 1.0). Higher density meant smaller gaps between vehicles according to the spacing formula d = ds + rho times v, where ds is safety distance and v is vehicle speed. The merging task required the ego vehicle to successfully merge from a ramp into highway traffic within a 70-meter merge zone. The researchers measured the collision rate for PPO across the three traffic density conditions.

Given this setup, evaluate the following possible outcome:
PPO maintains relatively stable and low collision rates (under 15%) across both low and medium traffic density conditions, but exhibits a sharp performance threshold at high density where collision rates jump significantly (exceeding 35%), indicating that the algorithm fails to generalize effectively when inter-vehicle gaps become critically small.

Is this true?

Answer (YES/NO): NO